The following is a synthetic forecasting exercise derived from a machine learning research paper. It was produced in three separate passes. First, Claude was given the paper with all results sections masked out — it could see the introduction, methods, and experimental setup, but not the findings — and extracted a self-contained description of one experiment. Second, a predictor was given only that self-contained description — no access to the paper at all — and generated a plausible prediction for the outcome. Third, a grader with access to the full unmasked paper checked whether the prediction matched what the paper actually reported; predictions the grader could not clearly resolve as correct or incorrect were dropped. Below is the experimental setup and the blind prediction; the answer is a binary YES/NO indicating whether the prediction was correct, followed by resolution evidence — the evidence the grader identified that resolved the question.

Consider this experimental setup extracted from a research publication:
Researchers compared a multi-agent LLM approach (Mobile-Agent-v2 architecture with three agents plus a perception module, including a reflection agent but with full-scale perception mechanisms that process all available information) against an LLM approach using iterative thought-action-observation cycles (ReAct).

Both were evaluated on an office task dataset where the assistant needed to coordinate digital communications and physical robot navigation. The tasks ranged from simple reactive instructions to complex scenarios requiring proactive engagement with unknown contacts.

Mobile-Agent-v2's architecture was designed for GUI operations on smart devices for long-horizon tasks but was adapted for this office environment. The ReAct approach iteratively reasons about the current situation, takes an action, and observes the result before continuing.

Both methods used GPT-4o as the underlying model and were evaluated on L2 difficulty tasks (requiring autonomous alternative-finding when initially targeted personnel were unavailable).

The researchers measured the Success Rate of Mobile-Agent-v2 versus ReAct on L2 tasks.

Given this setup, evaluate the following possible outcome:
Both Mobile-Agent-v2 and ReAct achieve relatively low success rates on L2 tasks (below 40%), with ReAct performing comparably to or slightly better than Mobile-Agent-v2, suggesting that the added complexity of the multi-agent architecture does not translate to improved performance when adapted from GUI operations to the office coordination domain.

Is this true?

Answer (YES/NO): NO